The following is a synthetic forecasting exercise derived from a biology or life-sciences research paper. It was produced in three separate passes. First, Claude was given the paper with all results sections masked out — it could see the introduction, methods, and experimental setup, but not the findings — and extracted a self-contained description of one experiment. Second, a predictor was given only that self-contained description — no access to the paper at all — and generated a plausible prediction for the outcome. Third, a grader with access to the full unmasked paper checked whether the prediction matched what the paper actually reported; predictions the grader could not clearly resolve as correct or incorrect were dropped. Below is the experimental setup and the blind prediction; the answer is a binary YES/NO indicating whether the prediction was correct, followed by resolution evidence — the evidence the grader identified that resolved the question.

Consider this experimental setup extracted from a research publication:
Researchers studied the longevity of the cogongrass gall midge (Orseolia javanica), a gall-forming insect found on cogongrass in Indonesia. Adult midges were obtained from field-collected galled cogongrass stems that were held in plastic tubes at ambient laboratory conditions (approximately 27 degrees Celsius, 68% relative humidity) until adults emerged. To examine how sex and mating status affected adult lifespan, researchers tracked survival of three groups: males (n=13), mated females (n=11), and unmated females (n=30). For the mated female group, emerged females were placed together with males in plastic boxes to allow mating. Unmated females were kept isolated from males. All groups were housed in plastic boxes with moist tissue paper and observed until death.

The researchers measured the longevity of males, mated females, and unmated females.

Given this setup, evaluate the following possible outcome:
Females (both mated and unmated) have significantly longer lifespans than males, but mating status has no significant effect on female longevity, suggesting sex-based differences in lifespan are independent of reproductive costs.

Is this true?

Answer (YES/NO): NO